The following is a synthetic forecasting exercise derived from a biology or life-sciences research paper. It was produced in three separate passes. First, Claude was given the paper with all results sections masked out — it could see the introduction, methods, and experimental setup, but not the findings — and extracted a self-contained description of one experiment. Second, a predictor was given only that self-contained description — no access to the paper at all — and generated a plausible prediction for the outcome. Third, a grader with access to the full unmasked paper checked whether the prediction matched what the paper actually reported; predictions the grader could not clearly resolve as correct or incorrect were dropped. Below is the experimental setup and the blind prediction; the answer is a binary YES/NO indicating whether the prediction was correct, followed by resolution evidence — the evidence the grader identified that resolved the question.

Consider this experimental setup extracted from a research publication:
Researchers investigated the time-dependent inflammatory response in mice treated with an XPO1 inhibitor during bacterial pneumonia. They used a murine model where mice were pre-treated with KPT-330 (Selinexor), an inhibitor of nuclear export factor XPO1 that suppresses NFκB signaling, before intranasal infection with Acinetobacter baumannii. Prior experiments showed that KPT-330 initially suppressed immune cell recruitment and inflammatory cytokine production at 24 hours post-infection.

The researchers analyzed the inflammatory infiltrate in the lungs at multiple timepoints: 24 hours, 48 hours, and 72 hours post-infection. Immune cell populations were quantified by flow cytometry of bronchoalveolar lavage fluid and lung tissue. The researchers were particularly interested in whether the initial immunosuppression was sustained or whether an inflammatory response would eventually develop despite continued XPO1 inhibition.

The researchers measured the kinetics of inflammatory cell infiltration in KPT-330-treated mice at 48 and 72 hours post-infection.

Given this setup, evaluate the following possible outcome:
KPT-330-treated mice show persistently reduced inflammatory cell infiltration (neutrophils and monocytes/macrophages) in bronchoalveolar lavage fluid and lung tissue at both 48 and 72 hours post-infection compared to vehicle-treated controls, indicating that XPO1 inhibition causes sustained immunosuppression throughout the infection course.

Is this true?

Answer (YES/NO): NO